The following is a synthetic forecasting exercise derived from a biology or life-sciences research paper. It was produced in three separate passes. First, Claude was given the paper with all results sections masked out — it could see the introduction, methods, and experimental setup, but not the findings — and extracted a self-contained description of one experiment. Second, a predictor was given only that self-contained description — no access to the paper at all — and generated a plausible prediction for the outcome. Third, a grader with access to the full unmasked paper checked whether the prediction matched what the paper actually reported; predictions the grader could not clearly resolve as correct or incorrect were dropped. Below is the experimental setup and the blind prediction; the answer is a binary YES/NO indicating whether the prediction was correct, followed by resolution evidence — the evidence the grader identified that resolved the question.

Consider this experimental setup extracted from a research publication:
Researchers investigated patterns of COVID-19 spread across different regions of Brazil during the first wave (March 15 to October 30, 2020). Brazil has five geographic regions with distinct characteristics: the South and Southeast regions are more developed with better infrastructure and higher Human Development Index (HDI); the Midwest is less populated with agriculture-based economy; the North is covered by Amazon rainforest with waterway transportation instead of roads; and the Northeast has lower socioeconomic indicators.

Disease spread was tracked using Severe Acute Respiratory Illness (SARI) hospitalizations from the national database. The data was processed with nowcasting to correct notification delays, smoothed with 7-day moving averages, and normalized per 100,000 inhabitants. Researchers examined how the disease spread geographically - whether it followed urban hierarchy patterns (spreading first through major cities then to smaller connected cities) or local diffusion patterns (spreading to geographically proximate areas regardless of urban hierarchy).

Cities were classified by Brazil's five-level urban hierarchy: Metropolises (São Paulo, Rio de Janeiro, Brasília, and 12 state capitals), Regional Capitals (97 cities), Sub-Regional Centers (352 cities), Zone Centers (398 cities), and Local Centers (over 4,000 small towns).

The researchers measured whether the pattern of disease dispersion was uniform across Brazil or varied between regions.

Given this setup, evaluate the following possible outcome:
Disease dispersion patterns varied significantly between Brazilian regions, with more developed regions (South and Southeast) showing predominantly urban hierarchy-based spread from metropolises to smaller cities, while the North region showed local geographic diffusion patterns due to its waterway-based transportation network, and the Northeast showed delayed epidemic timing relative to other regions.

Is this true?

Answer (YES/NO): NO